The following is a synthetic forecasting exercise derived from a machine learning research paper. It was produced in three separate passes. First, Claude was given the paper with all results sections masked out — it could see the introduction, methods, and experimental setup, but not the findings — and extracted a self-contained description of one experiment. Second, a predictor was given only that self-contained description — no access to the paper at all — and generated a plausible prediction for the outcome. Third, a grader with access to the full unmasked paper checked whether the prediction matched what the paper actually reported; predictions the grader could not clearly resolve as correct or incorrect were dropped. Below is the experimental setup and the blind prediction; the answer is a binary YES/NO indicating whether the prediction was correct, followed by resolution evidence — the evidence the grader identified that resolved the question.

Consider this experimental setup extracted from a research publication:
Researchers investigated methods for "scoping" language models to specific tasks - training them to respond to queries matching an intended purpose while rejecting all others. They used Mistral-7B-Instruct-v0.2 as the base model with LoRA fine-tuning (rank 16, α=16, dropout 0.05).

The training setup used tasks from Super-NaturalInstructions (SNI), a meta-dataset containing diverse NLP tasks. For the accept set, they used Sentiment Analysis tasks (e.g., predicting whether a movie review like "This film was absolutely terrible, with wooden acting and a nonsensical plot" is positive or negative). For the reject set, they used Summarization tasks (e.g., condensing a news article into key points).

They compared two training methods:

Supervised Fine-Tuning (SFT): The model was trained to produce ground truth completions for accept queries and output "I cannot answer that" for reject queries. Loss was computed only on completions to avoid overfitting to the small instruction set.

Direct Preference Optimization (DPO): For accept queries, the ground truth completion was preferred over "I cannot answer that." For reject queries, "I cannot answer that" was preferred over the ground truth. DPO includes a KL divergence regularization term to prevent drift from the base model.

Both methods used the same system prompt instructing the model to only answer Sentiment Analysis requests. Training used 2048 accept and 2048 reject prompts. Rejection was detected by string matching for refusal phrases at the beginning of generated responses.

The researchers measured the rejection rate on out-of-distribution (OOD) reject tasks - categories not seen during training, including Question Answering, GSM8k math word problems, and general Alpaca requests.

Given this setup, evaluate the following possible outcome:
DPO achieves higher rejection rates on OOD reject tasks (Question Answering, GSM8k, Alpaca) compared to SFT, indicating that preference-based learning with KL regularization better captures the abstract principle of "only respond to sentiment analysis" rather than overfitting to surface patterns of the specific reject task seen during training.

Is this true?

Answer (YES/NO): NO